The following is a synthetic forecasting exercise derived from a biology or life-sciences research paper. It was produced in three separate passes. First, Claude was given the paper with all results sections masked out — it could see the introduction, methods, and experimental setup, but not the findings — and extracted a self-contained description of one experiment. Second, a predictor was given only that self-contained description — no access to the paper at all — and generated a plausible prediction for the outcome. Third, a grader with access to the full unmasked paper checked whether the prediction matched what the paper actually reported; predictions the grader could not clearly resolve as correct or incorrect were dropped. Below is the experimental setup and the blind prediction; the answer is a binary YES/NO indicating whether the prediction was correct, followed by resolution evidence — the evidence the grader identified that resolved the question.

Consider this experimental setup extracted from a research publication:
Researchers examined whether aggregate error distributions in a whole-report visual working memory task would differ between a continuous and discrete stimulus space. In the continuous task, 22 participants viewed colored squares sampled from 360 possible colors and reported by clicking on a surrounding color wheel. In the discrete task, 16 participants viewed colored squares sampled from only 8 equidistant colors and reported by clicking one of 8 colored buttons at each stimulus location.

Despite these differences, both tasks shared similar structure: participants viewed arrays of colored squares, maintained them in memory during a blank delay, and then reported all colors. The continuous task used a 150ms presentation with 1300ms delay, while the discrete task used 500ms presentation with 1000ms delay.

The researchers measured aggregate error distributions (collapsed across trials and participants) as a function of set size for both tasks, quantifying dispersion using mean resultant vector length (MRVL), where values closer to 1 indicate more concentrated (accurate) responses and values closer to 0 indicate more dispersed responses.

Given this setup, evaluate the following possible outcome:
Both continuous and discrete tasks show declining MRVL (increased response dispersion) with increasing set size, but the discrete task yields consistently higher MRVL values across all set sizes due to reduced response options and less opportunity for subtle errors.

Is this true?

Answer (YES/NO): NO